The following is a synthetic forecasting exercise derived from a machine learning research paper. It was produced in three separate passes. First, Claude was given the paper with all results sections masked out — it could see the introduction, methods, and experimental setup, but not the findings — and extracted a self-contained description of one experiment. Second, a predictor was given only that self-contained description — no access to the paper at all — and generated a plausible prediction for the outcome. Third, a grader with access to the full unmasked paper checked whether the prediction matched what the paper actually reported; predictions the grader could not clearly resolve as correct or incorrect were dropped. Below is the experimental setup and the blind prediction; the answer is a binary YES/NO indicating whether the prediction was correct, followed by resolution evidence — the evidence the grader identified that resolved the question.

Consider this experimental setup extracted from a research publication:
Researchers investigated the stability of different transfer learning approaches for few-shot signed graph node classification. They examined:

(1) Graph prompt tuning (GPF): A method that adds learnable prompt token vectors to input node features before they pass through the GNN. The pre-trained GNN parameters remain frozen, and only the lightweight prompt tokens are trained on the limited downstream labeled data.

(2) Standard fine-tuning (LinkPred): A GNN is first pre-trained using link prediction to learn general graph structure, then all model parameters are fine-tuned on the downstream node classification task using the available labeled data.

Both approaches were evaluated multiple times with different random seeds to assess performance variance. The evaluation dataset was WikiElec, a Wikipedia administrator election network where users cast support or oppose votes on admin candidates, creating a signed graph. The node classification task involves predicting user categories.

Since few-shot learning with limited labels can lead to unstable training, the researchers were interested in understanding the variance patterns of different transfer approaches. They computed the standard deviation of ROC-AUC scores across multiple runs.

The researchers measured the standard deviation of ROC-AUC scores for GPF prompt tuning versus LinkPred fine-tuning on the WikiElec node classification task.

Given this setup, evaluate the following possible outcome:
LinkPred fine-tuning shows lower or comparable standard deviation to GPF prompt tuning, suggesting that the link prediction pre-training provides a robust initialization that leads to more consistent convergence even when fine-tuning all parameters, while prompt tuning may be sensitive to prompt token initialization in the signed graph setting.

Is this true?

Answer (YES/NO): YES